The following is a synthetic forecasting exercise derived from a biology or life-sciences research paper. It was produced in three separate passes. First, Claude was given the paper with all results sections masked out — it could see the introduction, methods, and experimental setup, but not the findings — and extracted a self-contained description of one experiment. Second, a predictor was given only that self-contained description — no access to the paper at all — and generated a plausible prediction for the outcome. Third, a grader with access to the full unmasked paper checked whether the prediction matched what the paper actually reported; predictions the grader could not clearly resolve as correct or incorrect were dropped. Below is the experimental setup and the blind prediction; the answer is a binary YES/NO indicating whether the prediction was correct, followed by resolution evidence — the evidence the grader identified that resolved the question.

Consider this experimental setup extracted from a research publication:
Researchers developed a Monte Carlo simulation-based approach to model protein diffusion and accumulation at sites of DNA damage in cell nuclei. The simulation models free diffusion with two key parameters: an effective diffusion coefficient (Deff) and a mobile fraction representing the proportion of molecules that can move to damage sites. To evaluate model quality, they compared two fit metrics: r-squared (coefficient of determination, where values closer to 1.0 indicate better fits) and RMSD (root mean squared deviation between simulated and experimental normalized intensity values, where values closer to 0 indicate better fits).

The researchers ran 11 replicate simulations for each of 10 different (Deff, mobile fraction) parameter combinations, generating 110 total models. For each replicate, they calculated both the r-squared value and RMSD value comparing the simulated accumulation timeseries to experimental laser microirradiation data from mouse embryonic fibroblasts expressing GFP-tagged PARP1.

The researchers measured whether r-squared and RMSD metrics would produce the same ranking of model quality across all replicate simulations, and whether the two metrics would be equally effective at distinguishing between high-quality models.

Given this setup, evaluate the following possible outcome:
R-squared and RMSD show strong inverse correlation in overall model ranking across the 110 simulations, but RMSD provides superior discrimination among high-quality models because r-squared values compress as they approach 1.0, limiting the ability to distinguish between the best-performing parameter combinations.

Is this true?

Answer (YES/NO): YES